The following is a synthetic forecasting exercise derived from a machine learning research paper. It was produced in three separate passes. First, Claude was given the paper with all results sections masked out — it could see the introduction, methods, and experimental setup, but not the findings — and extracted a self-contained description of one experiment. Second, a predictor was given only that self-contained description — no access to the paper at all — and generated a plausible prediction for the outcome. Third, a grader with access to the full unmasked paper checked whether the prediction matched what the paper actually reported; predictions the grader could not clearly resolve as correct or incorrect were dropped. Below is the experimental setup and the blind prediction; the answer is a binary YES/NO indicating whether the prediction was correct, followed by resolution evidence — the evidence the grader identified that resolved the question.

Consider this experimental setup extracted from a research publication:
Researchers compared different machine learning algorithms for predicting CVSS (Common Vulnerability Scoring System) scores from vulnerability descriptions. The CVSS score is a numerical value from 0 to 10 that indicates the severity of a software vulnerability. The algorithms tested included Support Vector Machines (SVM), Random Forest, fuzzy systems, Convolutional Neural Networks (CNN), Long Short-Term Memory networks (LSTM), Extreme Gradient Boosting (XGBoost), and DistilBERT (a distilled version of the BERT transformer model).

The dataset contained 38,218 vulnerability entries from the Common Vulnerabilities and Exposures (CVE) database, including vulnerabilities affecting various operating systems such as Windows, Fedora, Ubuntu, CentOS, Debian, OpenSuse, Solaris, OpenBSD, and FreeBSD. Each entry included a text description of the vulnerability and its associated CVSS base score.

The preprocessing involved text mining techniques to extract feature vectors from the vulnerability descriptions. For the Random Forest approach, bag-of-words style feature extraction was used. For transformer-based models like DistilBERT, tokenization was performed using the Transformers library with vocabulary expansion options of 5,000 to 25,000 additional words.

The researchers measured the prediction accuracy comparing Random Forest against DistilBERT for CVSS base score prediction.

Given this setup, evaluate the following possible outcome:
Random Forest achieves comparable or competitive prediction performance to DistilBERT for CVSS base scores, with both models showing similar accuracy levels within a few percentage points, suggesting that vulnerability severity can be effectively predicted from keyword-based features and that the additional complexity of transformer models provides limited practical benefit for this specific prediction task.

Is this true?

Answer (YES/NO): NO